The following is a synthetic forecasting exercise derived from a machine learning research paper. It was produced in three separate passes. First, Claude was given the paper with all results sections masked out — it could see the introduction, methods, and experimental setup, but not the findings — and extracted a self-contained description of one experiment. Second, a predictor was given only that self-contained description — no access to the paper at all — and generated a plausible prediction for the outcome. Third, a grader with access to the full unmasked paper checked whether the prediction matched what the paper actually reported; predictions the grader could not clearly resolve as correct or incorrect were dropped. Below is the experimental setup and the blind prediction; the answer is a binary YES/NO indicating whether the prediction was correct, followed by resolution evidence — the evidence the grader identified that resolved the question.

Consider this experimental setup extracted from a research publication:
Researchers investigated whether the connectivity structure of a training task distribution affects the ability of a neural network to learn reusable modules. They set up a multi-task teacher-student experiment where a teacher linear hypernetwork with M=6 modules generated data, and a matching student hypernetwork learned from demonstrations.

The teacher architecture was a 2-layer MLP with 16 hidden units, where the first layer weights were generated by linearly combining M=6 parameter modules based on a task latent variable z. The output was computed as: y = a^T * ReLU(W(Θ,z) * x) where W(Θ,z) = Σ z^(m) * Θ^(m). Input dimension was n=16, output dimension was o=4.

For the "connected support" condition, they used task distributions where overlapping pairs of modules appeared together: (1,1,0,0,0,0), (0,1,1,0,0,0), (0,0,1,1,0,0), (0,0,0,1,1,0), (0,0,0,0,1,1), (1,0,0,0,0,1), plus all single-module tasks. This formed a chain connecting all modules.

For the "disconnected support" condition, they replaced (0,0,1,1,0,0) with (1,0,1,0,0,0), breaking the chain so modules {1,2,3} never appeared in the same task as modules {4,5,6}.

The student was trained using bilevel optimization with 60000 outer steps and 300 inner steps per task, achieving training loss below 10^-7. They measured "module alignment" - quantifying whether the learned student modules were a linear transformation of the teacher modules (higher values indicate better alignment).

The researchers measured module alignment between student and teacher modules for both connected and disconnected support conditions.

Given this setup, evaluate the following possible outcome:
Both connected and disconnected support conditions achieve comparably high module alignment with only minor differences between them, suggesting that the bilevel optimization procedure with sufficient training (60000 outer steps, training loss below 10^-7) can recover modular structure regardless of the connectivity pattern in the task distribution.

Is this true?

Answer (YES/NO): NO